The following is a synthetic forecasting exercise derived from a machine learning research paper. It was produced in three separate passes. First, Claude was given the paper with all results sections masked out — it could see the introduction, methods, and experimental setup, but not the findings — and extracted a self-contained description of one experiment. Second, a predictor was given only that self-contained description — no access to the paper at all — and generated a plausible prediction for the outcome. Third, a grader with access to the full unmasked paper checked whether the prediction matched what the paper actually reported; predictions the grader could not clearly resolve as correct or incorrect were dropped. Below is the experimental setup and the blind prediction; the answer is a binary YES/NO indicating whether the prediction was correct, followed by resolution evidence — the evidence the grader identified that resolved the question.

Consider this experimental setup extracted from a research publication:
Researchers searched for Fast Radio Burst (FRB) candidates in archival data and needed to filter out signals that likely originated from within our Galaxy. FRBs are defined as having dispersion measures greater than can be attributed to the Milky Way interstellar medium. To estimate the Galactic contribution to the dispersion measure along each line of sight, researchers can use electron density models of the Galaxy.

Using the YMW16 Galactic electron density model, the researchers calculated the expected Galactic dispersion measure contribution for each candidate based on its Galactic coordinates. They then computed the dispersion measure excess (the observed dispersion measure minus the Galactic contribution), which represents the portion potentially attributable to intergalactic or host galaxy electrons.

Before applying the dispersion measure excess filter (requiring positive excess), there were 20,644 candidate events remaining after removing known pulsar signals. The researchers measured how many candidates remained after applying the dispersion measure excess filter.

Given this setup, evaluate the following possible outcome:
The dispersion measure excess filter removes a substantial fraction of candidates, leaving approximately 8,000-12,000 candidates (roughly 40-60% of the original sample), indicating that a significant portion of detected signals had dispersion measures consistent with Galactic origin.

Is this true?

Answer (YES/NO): NO